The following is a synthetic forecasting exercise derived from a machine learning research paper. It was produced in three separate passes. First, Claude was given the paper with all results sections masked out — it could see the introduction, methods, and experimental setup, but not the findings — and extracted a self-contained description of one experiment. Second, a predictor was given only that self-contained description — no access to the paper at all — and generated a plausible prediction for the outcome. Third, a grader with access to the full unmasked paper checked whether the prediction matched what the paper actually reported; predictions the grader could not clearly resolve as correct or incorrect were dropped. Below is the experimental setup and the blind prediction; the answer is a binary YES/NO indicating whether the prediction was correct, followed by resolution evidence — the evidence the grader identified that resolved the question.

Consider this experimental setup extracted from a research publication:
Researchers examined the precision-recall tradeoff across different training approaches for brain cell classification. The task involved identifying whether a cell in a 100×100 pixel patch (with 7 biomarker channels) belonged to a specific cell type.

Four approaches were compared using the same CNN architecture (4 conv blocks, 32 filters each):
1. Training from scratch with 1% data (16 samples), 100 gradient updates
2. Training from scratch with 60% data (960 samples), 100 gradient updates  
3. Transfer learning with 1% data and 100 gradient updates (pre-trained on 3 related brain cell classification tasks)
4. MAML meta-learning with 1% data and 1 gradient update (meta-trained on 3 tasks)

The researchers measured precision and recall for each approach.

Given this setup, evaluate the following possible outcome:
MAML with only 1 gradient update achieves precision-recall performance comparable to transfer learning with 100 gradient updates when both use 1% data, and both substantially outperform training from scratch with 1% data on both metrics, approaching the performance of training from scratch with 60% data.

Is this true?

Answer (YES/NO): NO